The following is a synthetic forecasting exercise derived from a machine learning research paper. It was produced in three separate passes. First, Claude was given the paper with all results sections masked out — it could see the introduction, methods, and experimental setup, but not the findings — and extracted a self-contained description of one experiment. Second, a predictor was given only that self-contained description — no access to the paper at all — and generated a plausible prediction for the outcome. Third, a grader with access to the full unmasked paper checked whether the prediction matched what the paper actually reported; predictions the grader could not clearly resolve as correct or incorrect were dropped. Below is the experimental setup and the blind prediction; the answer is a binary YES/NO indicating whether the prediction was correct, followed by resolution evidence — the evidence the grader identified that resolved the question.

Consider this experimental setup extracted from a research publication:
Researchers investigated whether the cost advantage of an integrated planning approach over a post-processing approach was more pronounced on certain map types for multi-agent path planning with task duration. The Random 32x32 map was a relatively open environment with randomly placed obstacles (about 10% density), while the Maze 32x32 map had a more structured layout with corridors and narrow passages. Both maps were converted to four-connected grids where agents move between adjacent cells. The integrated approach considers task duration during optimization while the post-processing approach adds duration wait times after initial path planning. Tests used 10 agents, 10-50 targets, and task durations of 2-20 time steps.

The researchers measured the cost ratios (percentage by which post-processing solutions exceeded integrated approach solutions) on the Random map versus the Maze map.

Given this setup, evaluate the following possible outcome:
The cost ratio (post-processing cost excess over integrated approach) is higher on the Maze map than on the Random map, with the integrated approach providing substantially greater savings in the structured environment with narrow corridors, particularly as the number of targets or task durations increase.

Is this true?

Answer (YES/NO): NO